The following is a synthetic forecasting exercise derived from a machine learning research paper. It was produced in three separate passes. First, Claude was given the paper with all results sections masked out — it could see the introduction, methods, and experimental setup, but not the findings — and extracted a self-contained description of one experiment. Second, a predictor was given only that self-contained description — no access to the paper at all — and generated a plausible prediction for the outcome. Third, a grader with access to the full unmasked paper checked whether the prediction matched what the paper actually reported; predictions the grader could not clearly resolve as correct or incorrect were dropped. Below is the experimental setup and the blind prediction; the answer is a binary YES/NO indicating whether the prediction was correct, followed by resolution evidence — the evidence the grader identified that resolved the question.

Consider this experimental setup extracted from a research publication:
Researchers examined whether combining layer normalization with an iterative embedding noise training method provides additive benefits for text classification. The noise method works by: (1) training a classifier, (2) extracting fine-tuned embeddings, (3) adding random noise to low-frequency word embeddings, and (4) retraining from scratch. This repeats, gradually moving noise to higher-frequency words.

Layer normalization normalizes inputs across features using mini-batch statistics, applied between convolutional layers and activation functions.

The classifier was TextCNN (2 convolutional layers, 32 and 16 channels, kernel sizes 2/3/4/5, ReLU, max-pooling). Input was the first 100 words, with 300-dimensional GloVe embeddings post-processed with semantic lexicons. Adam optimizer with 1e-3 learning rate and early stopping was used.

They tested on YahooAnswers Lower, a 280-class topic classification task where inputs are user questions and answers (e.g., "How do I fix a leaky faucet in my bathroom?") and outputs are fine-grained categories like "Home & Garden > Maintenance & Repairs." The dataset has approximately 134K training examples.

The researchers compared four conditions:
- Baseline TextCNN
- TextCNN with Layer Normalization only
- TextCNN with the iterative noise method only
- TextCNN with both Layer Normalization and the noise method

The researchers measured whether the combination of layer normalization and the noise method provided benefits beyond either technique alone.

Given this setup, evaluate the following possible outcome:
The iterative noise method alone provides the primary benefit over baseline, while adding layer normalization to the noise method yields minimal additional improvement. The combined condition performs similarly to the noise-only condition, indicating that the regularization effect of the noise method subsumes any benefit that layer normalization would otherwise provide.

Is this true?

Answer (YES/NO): NO